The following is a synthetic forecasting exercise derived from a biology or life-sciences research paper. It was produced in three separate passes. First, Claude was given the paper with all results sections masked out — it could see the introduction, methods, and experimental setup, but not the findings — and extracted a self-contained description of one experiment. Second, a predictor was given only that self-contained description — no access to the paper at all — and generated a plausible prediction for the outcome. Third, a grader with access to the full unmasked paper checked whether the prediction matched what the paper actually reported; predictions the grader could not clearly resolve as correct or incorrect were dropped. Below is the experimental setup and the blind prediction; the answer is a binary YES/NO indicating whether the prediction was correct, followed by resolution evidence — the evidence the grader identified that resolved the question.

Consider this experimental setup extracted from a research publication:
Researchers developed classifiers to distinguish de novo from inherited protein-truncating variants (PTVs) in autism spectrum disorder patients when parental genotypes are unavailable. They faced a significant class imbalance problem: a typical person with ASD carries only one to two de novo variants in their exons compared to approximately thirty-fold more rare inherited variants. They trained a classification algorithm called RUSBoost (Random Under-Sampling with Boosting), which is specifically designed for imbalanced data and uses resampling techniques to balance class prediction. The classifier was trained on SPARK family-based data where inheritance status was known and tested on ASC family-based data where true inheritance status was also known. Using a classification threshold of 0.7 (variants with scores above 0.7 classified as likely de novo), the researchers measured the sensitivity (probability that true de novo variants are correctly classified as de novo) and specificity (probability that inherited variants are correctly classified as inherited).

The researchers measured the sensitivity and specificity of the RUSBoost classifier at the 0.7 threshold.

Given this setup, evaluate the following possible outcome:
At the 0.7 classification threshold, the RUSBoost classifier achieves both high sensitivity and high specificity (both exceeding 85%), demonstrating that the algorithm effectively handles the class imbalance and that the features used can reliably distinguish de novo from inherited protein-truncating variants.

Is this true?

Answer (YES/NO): NO